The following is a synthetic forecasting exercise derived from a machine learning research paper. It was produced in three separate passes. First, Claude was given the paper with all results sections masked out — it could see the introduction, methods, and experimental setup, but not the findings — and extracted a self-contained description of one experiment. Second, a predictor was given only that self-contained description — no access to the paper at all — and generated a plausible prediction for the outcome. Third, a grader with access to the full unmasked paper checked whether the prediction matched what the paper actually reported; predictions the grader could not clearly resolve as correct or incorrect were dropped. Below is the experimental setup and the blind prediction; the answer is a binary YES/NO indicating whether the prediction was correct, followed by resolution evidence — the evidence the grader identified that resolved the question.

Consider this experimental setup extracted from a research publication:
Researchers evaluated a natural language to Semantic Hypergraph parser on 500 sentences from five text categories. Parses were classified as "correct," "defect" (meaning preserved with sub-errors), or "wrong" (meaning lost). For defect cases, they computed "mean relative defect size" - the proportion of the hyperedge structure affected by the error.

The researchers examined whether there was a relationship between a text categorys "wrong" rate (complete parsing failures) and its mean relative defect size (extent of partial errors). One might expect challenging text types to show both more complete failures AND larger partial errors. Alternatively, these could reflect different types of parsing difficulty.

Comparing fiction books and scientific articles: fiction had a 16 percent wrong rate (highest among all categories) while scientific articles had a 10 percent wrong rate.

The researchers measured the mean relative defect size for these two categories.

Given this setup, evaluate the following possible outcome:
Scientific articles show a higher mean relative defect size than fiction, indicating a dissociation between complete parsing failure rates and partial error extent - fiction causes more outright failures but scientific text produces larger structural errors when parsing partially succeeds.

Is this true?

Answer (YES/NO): YES